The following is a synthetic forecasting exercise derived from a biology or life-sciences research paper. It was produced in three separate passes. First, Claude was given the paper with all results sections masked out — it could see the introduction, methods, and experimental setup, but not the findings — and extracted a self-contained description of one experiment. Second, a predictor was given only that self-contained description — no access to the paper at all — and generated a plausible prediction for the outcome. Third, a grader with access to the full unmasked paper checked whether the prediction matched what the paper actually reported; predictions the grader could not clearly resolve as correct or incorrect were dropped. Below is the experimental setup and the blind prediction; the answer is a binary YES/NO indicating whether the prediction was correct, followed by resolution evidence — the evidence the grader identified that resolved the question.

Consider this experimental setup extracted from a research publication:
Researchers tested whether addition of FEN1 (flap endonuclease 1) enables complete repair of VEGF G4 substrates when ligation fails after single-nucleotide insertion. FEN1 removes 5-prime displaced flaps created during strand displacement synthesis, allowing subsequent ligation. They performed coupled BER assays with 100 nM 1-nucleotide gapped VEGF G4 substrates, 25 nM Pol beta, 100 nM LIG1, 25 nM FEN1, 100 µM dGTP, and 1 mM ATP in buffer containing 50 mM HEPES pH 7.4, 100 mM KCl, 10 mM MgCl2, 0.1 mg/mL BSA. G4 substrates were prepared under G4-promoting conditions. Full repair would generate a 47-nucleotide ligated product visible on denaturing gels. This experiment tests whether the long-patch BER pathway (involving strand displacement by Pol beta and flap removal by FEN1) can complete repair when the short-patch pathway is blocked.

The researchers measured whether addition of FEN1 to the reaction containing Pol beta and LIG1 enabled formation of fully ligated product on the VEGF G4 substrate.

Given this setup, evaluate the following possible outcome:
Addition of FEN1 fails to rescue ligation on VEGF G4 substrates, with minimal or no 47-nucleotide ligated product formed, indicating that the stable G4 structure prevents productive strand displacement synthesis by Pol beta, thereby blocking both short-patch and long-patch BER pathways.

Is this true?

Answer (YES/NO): NO